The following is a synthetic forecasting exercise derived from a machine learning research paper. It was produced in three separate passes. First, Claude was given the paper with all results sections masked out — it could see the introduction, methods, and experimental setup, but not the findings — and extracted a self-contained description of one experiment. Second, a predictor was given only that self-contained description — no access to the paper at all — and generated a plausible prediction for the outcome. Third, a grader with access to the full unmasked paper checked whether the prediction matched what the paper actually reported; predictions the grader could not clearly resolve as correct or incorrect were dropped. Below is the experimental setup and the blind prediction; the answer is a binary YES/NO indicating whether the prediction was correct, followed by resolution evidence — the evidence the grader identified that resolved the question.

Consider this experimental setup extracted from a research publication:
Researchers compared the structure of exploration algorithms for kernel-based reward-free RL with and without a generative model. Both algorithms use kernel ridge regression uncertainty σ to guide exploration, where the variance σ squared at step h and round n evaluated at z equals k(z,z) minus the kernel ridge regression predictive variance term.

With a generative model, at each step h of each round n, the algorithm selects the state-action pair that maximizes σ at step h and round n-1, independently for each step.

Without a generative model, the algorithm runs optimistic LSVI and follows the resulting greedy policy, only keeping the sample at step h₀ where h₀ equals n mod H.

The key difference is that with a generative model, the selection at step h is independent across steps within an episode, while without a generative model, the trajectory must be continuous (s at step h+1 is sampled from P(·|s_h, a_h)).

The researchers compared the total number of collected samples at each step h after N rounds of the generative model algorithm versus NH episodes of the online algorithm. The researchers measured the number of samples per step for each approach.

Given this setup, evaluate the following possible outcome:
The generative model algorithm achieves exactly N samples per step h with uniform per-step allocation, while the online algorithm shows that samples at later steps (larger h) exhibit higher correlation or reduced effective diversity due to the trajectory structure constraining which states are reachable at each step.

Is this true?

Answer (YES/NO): NO